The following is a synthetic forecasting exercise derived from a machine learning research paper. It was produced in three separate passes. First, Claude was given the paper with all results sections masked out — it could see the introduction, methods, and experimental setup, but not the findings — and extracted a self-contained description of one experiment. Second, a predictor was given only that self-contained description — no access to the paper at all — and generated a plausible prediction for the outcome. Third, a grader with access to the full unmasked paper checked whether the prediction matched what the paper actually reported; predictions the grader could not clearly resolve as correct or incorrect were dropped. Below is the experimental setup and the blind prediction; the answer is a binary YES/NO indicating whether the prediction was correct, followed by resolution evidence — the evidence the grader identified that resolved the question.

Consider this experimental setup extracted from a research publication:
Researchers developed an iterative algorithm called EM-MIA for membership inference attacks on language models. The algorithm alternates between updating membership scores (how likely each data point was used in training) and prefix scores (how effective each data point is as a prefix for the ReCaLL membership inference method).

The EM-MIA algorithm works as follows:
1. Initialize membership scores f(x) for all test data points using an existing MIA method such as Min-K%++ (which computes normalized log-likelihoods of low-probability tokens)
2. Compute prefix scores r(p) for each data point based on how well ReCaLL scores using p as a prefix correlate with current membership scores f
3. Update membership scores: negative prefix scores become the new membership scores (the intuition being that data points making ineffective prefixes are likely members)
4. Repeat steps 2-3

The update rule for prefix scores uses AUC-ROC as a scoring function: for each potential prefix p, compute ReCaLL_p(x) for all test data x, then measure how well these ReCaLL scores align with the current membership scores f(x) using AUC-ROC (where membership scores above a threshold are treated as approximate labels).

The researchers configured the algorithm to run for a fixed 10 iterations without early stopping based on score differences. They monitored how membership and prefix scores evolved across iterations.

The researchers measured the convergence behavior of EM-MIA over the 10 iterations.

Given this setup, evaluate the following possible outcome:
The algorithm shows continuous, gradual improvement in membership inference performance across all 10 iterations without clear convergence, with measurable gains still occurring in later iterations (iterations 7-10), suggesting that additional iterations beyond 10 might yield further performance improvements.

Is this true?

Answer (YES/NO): NO